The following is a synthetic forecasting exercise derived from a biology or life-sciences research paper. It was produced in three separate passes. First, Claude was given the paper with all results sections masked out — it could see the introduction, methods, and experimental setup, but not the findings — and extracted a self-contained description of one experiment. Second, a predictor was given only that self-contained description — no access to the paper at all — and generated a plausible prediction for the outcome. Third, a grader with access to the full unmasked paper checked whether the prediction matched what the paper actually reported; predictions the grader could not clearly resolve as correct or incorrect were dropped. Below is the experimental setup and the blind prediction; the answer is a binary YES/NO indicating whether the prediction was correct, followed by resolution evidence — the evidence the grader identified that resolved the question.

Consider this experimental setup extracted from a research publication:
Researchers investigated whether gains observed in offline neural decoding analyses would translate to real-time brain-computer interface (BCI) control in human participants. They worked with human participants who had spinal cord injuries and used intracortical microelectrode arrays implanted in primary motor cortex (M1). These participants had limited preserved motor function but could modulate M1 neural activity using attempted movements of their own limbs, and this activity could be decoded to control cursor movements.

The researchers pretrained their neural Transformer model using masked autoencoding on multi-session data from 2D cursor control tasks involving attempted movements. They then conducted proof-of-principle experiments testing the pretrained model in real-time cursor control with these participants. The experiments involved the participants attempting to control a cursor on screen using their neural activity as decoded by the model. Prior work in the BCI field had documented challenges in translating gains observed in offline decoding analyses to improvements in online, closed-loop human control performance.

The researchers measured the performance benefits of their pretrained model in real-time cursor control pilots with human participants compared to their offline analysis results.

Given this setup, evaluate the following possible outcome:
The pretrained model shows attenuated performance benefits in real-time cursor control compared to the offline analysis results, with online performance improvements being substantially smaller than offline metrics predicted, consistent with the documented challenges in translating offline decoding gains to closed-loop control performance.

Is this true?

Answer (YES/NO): YES